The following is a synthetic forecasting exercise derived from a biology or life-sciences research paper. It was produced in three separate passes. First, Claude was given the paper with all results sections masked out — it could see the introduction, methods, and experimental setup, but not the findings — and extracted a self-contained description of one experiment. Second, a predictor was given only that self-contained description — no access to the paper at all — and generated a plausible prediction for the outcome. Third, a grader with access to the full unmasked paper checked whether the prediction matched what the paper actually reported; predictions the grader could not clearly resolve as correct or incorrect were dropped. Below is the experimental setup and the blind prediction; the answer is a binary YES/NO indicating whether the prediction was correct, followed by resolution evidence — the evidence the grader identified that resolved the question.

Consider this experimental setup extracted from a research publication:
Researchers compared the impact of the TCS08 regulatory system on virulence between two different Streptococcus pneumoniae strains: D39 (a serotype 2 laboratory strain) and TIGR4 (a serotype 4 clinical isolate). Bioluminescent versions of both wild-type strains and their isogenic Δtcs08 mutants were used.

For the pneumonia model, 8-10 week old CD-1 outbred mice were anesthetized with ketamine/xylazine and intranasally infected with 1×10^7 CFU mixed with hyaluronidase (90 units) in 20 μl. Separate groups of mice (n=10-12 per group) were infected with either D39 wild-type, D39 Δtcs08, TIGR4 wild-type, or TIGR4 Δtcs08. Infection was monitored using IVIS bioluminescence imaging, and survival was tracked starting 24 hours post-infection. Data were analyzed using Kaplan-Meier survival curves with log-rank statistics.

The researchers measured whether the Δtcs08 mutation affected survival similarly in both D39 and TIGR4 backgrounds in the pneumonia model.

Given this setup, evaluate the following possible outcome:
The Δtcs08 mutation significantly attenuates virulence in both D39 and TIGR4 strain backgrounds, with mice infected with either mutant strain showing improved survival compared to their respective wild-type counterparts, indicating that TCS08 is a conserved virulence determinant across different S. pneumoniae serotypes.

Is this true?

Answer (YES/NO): NO